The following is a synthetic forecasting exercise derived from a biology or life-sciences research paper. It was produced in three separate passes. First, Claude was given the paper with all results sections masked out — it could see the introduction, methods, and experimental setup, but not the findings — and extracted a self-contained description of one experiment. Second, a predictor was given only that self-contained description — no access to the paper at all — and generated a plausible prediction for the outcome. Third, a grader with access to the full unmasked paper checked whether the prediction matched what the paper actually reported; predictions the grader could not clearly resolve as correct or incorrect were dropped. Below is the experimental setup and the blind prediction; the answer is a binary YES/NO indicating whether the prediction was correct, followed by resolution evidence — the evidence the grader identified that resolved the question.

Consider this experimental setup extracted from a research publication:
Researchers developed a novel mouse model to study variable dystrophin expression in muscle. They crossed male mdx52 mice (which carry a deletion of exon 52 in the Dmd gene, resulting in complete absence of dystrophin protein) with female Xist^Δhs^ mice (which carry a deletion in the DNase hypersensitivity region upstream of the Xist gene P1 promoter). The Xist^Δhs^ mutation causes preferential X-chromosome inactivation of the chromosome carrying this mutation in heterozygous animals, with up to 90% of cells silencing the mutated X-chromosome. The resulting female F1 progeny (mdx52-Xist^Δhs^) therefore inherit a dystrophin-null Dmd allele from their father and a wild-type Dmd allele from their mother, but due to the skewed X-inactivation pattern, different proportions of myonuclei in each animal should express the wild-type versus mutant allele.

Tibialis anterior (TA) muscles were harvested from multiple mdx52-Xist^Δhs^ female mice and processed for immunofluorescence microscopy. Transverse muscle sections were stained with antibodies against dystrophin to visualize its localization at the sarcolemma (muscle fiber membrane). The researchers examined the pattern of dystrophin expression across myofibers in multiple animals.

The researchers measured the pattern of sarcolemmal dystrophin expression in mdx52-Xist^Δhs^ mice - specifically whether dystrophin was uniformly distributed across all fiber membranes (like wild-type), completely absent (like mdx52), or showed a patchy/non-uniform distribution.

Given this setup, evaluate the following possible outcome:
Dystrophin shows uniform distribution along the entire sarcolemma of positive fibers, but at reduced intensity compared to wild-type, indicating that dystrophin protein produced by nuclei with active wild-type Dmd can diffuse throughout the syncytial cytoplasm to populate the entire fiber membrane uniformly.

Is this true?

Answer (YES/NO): NO